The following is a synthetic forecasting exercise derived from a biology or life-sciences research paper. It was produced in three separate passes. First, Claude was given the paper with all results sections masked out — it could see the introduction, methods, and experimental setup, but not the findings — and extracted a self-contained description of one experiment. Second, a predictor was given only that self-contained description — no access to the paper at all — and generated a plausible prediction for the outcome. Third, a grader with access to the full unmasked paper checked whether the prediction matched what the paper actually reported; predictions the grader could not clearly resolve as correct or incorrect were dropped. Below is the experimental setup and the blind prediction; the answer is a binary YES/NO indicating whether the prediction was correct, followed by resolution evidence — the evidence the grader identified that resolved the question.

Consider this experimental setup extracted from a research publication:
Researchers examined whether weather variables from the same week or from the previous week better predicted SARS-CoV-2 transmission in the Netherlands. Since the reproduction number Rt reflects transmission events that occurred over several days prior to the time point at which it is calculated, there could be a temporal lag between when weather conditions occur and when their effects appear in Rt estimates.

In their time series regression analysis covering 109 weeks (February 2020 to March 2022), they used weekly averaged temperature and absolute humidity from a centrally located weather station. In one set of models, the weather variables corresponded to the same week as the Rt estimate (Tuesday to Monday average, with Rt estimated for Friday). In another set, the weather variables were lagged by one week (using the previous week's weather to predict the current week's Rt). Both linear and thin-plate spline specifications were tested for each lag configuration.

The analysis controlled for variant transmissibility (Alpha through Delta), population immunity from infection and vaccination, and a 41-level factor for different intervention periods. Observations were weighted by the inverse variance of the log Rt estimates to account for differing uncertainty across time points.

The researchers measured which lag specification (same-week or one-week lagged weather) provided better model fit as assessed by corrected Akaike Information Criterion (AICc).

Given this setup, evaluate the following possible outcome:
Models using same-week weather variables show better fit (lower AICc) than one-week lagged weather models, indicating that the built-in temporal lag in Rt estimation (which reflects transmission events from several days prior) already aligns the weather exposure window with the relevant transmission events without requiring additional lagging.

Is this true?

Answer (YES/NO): YES